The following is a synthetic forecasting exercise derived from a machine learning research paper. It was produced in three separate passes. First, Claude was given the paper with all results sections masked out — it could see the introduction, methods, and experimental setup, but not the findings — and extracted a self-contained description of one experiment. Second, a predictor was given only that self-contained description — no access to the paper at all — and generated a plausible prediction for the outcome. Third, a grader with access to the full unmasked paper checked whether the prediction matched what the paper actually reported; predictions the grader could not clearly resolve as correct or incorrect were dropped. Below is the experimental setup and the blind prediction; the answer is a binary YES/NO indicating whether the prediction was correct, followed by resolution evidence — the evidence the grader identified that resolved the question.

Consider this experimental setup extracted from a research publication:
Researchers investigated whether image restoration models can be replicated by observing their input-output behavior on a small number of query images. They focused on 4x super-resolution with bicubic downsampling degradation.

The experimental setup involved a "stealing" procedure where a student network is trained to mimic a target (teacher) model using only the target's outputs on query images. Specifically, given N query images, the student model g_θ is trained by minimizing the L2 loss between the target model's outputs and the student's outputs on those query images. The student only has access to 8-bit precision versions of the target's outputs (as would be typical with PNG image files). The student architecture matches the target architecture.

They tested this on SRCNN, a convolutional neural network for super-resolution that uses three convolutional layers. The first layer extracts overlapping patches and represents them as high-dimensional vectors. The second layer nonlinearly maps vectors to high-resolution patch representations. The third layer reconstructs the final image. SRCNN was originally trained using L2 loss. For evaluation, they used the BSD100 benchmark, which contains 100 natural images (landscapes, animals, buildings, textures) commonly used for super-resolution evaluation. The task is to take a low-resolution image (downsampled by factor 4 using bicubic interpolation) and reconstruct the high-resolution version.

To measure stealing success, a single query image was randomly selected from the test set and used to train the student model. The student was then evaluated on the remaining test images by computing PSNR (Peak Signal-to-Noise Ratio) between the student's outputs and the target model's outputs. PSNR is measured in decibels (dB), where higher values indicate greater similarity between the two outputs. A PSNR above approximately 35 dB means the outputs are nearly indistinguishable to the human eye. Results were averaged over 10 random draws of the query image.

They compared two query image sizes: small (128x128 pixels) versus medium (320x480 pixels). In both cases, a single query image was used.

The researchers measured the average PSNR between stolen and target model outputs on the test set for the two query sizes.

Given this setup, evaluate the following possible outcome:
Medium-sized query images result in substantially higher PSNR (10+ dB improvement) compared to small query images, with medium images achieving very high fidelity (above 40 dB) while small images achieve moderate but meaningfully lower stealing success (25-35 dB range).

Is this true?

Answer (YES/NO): NO